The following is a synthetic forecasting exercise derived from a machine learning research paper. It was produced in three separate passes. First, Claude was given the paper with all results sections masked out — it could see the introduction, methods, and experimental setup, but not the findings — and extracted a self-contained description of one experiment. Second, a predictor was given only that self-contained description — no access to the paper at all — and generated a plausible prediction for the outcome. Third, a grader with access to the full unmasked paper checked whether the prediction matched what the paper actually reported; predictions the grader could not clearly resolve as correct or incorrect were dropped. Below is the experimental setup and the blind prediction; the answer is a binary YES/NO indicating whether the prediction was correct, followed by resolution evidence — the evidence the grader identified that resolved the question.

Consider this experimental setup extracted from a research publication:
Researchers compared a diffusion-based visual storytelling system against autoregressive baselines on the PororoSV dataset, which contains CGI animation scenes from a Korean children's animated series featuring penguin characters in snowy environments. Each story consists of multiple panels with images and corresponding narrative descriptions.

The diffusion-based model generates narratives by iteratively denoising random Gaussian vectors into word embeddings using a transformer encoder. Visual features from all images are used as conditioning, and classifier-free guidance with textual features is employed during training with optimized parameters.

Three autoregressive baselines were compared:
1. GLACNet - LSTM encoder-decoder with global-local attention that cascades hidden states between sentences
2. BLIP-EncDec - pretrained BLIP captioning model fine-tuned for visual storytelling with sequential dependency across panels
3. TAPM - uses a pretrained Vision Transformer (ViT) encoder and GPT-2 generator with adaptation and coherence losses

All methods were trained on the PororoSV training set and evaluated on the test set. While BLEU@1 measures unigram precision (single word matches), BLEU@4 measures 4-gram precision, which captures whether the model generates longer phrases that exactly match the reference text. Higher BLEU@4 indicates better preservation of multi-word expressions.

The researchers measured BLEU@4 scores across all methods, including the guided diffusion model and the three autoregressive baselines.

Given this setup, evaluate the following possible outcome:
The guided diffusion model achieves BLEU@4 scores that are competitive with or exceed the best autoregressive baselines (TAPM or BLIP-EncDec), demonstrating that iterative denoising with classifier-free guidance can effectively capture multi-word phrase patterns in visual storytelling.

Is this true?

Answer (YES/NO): NO